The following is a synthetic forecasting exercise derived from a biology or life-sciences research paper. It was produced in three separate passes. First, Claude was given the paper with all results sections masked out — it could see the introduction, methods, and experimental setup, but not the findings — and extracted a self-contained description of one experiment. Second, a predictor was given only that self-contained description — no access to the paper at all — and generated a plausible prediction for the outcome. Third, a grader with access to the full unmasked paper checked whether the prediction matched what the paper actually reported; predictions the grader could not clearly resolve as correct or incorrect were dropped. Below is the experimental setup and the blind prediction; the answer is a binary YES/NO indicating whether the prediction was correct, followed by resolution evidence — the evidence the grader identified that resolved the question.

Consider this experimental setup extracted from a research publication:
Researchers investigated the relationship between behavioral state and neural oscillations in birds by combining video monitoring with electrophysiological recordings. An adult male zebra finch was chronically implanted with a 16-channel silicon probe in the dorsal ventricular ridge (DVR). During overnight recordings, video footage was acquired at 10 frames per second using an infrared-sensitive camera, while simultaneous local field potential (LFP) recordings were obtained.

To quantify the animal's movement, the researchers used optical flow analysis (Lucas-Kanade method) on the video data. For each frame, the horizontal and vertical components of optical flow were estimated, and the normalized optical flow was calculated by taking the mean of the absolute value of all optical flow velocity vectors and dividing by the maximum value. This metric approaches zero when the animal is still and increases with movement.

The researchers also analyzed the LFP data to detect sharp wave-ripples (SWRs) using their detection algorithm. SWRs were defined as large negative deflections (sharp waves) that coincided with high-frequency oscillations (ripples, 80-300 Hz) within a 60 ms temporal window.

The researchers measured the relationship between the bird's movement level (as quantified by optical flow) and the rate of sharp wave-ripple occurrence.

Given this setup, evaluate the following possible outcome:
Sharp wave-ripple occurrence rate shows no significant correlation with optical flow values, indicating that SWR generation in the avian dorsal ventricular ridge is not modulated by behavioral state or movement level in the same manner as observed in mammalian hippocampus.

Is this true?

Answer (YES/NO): NO